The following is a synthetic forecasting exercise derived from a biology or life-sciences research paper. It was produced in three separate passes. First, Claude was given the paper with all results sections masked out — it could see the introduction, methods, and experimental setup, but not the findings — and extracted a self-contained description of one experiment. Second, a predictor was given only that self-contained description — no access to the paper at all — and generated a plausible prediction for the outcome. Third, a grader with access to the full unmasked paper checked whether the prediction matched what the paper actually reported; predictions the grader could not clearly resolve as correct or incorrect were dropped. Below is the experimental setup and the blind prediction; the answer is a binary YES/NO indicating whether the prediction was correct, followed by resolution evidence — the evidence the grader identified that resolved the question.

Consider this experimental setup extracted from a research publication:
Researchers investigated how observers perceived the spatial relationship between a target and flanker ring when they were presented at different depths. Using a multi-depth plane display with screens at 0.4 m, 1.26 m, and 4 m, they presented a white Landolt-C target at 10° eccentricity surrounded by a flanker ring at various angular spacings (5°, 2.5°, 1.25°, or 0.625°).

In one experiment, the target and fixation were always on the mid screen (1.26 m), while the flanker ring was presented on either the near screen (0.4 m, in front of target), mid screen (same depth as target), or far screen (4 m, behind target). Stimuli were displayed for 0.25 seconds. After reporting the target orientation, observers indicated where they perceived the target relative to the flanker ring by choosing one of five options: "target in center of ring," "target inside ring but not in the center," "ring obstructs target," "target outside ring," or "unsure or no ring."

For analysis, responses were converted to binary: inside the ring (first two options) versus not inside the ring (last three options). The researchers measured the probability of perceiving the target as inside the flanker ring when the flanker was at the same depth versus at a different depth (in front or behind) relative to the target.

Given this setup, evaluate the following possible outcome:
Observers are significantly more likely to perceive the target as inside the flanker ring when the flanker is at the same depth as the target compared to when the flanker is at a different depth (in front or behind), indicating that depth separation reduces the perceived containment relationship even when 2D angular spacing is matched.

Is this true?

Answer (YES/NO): YES